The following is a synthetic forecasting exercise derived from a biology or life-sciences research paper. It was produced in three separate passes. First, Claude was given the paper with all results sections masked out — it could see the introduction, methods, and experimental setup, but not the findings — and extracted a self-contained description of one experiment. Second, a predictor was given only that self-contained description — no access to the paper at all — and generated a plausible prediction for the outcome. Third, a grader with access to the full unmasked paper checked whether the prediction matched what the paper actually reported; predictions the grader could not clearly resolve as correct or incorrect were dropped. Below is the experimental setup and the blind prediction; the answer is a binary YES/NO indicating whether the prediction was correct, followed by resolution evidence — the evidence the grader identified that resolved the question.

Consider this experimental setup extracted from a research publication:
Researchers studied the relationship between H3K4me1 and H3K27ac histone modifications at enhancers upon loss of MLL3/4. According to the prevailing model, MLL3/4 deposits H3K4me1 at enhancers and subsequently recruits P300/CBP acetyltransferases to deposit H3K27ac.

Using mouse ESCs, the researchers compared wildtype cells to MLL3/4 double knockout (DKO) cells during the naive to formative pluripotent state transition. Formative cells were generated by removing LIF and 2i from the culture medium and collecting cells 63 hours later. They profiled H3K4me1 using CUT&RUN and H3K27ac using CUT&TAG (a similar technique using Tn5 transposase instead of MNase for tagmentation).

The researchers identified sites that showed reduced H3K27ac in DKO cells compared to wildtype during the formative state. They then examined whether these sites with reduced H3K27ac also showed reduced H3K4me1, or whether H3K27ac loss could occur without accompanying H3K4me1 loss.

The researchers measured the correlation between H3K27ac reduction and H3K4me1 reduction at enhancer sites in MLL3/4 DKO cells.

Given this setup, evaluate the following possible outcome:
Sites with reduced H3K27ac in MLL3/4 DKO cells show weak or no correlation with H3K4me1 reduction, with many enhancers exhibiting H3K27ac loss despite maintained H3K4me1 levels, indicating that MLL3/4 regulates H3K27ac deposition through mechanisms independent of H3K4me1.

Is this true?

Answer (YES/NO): YES